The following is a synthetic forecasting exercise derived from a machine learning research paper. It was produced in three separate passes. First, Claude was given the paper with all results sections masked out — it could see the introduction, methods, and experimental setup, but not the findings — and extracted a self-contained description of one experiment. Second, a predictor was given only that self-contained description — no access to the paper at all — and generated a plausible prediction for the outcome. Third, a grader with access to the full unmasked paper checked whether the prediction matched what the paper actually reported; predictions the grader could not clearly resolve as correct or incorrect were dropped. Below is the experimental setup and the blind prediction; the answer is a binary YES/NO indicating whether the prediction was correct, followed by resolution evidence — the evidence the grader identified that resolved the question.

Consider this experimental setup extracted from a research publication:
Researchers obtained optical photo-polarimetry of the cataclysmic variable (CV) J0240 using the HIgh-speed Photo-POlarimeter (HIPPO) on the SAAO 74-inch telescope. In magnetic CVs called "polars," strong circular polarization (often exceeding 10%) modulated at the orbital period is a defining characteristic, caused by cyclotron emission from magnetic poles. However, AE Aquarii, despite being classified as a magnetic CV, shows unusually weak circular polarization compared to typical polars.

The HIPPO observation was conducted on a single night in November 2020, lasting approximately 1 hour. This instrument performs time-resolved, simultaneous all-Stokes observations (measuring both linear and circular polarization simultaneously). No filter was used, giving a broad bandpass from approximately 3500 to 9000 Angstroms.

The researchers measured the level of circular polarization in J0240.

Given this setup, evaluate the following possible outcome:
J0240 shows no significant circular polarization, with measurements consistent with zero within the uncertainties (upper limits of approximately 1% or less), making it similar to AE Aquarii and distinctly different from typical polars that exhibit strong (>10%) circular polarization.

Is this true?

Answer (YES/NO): YES